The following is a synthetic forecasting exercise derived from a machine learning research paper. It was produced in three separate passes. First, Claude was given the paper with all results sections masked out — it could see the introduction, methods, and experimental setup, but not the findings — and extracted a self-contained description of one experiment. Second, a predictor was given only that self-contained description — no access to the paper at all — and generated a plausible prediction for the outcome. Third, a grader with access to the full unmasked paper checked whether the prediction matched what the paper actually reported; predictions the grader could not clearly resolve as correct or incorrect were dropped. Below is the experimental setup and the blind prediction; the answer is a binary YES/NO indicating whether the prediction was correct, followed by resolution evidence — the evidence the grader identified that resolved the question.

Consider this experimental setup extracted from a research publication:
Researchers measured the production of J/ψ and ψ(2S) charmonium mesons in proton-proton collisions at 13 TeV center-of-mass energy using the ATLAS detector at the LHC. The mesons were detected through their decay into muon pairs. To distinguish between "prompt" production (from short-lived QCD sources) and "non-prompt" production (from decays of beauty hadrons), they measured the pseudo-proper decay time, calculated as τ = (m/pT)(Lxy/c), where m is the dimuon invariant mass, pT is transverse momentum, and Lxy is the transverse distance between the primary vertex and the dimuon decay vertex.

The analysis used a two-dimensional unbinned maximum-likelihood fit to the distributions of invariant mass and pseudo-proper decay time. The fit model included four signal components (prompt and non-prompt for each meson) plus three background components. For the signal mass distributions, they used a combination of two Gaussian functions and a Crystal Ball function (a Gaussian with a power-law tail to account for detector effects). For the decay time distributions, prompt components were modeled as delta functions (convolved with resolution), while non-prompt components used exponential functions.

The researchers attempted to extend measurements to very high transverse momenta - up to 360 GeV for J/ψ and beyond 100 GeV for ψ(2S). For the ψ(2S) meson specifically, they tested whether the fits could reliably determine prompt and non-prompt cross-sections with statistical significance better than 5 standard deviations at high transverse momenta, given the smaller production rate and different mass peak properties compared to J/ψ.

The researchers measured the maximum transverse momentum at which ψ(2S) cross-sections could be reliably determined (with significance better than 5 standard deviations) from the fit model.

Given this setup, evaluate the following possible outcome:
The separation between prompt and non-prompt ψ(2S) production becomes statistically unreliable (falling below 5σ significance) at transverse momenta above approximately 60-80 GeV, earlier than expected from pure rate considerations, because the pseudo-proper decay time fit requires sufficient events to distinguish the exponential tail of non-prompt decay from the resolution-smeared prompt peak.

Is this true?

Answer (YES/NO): NO